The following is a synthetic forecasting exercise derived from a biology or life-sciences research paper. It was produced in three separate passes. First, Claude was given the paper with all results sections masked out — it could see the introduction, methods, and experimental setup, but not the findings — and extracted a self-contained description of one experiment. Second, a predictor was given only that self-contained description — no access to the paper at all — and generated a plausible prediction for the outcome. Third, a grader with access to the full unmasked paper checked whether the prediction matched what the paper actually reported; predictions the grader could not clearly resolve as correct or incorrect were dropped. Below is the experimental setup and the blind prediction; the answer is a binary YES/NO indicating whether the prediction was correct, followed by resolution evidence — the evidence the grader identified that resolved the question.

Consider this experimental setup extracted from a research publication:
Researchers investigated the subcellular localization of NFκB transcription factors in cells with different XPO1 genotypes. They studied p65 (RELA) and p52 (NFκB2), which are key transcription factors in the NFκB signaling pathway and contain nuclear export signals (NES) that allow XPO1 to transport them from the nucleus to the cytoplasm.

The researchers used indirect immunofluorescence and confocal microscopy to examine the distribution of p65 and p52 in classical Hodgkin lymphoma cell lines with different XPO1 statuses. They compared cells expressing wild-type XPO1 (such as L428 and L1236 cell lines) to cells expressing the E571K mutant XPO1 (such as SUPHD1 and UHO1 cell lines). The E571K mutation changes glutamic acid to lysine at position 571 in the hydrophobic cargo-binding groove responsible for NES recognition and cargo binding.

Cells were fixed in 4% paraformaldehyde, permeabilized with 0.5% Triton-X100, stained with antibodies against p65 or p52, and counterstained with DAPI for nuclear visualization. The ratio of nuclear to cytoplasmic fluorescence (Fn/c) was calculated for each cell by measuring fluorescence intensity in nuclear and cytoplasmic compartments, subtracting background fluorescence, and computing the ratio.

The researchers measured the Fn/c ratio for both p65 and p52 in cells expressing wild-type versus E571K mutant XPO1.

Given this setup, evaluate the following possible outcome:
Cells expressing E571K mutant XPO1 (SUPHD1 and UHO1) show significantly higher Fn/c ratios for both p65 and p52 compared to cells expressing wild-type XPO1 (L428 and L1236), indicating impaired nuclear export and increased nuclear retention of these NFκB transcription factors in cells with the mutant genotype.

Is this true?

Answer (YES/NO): NO